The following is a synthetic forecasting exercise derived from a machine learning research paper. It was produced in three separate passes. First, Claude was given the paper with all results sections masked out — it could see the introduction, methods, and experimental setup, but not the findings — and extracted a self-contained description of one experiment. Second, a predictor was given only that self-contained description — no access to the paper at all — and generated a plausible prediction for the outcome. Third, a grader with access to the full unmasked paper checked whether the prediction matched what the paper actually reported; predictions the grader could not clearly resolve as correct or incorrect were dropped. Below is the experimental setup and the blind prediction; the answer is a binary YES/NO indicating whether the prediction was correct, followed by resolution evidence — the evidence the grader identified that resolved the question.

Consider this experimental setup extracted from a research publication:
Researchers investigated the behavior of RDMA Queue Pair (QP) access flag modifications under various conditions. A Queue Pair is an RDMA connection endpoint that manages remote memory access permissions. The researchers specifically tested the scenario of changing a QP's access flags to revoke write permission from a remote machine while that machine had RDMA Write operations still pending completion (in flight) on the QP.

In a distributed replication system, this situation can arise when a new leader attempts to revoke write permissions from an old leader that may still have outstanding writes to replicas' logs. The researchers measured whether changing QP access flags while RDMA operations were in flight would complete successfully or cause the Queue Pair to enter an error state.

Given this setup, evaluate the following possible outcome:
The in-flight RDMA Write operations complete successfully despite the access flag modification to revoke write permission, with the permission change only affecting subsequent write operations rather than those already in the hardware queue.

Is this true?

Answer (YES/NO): NO